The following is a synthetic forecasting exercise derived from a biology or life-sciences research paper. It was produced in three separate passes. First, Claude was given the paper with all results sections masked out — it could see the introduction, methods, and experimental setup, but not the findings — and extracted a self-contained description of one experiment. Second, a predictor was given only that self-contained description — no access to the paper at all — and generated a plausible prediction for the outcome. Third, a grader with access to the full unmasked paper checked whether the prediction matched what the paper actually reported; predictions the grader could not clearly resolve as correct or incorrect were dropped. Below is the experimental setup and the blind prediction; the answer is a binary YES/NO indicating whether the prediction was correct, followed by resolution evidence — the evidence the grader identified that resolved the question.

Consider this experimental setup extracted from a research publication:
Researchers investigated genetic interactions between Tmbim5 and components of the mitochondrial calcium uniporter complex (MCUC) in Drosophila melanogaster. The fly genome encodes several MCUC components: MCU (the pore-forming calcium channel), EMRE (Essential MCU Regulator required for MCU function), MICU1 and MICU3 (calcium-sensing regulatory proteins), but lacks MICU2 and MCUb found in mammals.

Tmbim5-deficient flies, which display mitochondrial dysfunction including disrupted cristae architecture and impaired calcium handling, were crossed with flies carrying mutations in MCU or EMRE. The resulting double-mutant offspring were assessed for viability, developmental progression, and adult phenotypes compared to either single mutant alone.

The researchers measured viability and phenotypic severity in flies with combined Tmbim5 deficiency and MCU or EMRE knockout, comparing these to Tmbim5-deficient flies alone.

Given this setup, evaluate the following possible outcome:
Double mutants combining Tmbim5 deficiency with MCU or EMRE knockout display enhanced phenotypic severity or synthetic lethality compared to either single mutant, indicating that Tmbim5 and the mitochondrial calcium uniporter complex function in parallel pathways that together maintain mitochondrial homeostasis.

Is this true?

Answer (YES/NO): YES